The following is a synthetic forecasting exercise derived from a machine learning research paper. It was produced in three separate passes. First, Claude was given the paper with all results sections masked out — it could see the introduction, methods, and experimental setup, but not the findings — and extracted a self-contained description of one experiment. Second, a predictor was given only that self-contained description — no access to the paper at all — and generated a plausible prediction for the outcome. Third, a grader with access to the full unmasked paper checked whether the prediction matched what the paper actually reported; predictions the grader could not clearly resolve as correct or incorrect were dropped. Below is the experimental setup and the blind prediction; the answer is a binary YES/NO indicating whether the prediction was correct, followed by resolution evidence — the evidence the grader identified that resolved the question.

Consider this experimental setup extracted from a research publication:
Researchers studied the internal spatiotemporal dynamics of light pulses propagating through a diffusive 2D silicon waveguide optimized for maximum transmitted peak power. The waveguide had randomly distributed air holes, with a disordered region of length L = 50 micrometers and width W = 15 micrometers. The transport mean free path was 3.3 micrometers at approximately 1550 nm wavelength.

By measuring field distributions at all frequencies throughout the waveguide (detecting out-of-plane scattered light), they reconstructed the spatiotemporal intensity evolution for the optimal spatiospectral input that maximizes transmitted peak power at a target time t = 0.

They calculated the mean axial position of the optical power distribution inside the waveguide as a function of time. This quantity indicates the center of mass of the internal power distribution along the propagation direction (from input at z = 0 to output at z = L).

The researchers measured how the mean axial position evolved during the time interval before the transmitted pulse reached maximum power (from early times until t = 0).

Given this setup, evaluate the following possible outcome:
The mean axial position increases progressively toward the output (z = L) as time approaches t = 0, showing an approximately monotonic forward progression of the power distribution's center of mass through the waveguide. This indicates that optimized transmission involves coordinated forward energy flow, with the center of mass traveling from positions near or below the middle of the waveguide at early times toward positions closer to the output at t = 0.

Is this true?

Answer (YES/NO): NO